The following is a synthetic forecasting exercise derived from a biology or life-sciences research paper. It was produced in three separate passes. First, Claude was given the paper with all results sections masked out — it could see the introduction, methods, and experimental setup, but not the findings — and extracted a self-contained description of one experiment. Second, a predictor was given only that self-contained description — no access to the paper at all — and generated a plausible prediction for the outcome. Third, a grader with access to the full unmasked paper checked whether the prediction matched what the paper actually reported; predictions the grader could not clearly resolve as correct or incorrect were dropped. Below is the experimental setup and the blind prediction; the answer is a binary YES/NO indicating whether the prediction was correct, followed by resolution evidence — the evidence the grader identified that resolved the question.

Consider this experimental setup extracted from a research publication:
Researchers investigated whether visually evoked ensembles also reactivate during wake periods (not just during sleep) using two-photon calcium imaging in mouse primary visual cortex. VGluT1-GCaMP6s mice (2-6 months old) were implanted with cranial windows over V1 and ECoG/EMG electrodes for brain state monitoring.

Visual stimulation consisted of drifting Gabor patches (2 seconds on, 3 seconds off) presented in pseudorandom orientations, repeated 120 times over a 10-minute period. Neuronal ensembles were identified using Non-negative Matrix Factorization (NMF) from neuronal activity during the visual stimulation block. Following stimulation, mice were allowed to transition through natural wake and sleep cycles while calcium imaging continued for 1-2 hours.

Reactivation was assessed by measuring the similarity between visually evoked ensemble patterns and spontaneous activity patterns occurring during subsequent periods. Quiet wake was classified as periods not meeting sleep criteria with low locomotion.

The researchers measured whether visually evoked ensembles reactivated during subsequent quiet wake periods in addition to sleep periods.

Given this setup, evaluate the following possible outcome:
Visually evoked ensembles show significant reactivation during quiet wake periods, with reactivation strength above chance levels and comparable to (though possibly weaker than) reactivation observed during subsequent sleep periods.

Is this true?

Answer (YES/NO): NO